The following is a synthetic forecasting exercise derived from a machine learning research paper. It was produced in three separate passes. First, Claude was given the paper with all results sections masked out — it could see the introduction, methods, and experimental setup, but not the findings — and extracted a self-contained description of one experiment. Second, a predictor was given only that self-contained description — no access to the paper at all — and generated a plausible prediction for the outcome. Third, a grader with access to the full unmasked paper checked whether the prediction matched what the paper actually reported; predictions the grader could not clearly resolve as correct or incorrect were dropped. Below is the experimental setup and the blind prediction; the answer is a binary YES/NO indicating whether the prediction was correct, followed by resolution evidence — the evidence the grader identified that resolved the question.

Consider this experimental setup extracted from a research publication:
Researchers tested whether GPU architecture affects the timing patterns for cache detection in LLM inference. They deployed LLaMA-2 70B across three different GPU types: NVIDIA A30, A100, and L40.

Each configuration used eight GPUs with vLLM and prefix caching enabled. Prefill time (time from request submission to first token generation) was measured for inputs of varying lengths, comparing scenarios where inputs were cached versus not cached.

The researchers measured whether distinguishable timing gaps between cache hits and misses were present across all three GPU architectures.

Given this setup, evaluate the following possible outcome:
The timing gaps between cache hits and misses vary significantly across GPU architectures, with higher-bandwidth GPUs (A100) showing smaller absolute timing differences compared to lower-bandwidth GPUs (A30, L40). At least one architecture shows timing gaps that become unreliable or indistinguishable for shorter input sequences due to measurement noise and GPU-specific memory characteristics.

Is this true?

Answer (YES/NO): NO